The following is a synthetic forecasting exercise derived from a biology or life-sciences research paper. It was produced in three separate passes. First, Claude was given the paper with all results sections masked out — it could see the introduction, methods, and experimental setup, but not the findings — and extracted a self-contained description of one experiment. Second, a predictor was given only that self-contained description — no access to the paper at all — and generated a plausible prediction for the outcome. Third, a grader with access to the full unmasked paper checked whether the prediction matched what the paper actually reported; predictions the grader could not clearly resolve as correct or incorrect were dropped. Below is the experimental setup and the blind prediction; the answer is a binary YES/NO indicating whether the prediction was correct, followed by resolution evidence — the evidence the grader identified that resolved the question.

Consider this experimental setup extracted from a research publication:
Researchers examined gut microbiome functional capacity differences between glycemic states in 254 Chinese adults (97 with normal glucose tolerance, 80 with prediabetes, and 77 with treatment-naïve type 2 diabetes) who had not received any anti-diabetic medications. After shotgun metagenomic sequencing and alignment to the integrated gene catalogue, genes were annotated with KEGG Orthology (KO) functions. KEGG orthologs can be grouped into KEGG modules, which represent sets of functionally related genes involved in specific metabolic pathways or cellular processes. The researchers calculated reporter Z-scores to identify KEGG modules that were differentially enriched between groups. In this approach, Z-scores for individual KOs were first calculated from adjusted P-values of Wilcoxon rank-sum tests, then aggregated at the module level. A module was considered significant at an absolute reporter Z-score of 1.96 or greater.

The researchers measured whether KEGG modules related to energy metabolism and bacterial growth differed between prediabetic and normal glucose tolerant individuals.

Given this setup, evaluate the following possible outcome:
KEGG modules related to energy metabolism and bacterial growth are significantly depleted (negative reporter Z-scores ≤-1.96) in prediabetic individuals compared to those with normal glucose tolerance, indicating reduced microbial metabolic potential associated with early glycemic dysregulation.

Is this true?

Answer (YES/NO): YES